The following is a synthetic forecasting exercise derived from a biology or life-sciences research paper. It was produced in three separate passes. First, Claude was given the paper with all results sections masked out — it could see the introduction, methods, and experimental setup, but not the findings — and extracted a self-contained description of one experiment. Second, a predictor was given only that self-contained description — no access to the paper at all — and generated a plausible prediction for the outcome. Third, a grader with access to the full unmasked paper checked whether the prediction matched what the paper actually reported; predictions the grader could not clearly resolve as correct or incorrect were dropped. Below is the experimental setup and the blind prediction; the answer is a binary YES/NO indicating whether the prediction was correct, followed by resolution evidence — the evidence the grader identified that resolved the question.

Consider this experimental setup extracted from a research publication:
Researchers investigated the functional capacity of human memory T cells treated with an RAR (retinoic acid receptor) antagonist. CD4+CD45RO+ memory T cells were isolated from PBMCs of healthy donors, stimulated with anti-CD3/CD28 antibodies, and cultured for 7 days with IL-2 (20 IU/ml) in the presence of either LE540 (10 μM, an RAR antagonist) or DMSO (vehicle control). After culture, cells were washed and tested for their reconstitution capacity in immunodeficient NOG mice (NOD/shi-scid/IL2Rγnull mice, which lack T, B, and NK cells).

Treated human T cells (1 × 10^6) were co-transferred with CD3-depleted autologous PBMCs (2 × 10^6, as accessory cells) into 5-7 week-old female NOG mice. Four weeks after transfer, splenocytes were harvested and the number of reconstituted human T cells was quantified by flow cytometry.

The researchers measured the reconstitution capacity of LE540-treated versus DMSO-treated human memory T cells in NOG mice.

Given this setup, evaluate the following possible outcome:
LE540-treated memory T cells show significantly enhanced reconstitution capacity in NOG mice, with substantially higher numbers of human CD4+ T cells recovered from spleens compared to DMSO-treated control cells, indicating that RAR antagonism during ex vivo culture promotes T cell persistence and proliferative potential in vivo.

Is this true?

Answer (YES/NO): YES